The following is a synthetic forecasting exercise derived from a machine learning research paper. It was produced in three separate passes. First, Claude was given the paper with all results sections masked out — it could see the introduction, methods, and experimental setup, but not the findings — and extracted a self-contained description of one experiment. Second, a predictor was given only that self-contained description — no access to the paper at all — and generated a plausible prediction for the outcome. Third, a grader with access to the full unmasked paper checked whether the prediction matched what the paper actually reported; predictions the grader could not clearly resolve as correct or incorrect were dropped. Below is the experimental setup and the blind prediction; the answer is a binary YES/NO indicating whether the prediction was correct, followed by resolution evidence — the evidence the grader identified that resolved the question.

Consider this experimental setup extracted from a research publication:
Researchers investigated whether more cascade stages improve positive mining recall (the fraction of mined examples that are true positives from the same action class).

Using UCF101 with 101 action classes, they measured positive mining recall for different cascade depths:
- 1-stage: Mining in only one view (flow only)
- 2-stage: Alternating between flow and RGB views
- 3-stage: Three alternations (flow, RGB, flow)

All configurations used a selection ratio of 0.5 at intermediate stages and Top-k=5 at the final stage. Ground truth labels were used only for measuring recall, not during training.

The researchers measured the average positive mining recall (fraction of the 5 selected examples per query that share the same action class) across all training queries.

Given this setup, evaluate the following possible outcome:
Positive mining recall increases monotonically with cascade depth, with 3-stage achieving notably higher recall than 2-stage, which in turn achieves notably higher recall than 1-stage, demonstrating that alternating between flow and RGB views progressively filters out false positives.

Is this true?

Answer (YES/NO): NO